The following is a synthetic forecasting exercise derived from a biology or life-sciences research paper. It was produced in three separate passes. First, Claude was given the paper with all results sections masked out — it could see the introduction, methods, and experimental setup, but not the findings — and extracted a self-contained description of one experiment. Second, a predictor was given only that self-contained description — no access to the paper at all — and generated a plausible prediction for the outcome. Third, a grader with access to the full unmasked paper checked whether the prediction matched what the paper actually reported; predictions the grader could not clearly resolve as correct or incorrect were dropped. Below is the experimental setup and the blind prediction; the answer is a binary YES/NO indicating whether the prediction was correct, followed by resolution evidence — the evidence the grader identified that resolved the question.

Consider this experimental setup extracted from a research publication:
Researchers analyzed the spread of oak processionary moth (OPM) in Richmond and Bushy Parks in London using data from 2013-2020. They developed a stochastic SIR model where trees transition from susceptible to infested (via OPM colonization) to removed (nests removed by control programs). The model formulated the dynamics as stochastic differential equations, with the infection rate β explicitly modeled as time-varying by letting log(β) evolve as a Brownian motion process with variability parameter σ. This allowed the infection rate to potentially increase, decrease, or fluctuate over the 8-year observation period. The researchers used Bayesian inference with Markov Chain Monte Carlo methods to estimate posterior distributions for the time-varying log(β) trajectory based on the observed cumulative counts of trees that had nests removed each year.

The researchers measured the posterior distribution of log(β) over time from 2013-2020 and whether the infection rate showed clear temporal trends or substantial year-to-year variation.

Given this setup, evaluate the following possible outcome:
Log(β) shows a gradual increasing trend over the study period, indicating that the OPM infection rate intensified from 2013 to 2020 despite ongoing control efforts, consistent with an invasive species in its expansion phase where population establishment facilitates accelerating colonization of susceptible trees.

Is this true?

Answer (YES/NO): NO